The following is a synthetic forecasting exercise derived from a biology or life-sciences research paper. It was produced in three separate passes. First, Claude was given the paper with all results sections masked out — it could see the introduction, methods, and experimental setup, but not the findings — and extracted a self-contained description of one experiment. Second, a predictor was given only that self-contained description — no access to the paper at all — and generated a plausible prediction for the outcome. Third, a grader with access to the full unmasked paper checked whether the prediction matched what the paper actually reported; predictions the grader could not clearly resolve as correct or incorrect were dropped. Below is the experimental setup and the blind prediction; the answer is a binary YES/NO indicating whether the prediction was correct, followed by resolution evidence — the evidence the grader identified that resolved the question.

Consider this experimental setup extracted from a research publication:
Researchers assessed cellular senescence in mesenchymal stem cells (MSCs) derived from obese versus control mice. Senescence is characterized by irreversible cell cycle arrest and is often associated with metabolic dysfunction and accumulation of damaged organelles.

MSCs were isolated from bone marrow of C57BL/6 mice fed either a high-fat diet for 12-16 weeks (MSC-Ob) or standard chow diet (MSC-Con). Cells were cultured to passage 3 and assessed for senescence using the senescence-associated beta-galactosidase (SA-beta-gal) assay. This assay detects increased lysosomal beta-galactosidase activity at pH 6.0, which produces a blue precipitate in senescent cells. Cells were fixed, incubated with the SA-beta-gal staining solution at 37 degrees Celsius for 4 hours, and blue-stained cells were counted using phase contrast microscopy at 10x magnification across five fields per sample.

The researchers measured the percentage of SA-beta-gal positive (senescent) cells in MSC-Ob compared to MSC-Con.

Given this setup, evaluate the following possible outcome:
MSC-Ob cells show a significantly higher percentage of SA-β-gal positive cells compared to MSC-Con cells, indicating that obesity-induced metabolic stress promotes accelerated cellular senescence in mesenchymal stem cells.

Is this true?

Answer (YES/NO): NO